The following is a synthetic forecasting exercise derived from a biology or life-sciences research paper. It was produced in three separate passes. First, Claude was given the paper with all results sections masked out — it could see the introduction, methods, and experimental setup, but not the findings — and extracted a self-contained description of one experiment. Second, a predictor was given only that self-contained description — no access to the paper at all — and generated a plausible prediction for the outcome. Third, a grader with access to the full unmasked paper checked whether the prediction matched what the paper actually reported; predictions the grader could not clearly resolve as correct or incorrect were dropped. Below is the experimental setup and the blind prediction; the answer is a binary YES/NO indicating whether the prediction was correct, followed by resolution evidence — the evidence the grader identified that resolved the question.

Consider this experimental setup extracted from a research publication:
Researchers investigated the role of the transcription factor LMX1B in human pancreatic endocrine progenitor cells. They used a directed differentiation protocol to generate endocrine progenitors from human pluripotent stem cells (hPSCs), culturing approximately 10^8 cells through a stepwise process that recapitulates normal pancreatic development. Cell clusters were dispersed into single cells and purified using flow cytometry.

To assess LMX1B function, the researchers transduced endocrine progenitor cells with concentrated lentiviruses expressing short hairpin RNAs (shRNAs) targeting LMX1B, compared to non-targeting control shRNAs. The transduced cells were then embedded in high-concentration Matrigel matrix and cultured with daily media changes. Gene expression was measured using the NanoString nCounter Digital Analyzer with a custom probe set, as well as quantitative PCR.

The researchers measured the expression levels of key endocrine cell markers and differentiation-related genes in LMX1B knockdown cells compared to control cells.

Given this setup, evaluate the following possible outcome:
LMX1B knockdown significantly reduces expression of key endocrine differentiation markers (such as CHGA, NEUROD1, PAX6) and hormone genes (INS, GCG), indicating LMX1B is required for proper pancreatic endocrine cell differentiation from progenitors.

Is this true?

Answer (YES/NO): YES